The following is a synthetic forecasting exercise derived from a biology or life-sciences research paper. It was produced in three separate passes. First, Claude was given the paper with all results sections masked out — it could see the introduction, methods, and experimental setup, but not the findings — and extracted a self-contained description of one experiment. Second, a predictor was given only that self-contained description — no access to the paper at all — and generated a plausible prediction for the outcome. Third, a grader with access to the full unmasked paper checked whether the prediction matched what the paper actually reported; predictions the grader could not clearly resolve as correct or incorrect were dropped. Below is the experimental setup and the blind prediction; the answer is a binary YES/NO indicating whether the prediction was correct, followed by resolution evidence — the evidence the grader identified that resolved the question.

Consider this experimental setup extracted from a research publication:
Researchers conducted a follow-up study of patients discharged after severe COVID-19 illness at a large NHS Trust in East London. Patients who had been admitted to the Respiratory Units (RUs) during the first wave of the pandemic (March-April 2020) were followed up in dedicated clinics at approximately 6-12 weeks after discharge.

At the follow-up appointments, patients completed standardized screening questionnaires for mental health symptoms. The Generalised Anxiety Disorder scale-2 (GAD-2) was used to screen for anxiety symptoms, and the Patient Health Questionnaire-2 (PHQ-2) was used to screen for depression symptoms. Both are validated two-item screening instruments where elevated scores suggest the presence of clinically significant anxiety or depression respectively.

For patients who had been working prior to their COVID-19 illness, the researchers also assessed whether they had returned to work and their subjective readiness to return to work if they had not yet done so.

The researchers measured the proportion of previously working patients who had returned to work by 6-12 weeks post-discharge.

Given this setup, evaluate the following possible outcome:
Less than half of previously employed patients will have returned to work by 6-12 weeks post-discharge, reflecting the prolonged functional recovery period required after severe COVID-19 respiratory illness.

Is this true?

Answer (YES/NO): YES